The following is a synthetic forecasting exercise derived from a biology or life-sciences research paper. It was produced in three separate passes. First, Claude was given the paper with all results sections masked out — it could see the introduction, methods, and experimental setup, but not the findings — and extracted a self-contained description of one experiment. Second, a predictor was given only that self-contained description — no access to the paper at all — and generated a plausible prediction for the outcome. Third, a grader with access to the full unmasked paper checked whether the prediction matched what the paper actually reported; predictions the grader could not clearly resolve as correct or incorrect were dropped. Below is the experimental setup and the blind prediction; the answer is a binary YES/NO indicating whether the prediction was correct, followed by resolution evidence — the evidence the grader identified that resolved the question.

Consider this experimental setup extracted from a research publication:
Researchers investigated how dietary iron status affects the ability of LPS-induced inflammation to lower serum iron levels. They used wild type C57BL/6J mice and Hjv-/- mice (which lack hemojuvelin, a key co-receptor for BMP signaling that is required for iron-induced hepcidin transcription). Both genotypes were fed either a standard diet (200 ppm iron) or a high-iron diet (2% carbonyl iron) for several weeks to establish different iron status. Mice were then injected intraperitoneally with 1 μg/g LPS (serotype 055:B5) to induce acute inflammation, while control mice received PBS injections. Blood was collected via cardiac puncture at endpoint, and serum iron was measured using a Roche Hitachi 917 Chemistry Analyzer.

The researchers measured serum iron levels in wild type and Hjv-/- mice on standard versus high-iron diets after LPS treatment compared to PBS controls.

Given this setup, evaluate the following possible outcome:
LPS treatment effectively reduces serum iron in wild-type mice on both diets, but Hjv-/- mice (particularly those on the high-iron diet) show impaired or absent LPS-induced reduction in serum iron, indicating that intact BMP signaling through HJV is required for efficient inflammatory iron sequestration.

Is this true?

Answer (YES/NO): NO